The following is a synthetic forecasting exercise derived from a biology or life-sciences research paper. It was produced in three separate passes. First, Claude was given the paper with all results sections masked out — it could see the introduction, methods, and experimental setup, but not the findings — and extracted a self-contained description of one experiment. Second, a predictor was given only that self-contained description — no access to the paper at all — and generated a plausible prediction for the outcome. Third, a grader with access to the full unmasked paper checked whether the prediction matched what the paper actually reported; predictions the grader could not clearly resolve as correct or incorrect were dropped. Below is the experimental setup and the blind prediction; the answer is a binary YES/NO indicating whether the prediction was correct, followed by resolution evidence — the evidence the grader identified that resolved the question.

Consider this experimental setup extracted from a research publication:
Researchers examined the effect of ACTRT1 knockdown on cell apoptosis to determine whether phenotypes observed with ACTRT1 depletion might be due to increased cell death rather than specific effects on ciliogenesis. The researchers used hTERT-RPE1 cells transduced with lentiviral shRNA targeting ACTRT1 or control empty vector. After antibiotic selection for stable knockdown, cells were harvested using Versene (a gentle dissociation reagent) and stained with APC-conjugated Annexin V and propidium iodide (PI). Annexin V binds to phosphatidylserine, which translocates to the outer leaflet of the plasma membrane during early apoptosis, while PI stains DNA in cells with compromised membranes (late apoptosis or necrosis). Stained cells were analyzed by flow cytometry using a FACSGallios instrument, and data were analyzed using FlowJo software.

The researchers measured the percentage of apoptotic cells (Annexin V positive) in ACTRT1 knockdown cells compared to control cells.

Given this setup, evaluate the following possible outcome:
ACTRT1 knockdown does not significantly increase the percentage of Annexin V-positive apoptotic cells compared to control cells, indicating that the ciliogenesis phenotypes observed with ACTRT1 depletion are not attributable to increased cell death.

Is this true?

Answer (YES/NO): YES